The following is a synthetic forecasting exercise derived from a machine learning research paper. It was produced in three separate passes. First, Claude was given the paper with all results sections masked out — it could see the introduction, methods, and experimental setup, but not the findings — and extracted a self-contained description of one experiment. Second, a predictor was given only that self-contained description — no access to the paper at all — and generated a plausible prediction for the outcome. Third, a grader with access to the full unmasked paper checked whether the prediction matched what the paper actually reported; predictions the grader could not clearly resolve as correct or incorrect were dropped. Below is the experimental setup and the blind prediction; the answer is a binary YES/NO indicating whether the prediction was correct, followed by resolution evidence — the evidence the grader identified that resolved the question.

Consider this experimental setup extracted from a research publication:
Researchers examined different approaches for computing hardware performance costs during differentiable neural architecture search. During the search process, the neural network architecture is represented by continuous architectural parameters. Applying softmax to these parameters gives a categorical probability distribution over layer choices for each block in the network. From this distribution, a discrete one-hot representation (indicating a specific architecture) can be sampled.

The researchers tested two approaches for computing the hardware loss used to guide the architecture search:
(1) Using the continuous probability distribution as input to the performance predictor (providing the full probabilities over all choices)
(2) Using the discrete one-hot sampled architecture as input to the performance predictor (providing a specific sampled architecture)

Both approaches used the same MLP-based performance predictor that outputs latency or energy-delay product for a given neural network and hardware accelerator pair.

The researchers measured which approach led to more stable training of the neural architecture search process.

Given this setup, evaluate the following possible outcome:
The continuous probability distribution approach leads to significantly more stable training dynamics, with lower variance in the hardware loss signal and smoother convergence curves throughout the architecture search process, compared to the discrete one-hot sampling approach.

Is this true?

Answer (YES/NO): YES